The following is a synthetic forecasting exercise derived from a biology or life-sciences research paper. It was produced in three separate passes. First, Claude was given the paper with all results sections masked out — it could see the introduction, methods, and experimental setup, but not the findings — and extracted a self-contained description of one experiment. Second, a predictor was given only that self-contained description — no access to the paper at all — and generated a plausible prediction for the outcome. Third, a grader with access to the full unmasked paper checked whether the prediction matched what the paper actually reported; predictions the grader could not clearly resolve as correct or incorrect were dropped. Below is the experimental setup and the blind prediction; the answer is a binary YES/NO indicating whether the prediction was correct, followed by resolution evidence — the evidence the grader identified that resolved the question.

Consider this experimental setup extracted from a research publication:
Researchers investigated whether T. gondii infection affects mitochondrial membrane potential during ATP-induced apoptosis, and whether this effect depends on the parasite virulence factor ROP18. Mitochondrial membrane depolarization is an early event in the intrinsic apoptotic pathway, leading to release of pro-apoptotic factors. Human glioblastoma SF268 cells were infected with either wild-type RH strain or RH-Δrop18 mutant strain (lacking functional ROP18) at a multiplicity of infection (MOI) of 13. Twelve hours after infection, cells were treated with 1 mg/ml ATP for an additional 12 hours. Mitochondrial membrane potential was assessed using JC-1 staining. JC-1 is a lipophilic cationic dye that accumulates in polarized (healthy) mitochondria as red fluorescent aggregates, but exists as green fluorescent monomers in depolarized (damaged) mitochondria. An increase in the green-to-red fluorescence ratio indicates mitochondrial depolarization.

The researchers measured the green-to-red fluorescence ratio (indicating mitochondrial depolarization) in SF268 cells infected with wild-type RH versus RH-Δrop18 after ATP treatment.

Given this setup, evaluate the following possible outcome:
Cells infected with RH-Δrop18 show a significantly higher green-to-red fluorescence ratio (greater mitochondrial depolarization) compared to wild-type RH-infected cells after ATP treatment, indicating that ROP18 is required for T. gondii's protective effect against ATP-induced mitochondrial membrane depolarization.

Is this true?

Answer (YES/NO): YES